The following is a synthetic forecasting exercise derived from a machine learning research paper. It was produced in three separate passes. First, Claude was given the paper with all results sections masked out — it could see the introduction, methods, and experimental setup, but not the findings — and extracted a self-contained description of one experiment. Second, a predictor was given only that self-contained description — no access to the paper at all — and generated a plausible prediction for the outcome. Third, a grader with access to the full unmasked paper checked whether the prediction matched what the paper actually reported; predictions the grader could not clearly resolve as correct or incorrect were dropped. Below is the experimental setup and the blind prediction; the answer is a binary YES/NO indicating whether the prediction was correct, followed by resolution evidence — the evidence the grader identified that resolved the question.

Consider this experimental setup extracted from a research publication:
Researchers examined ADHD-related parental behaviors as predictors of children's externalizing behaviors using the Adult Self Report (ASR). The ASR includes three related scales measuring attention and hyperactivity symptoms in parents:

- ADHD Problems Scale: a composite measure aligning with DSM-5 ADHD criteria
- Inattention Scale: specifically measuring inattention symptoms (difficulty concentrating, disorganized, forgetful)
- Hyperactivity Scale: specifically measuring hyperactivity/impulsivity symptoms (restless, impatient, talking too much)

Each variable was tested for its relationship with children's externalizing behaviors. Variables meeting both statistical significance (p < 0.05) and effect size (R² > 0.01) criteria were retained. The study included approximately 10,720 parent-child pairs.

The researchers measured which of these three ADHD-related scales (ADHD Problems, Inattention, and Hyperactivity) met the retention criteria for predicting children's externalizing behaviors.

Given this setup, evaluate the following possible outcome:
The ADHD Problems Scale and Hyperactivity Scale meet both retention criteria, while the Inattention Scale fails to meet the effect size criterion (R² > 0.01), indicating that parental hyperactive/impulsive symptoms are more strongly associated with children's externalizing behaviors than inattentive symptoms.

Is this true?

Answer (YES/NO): NO